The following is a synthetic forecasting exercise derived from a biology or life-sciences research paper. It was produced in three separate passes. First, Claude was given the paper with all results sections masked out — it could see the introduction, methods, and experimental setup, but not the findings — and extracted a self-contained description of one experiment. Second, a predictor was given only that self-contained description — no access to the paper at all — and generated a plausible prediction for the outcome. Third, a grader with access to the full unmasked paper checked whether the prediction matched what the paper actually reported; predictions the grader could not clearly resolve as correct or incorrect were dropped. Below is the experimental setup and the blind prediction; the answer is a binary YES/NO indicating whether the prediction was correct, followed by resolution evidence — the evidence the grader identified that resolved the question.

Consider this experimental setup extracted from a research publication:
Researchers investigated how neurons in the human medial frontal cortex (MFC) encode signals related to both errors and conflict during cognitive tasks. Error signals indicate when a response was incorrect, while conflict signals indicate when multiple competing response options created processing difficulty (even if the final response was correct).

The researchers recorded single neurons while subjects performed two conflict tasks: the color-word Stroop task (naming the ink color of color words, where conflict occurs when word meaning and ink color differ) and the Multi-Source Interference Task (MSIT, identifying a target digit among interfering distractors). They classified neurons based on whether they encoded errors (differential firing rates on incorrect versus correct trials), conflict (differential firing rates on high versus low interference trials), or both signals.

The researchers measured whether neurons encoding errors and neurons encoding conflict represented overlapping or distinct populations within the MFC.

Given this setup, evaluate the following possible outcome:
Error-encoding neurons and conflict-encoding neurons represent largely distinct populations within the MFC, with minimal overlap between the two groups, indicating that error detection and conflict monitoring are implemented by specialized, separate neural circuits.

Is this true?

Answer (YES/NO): NO